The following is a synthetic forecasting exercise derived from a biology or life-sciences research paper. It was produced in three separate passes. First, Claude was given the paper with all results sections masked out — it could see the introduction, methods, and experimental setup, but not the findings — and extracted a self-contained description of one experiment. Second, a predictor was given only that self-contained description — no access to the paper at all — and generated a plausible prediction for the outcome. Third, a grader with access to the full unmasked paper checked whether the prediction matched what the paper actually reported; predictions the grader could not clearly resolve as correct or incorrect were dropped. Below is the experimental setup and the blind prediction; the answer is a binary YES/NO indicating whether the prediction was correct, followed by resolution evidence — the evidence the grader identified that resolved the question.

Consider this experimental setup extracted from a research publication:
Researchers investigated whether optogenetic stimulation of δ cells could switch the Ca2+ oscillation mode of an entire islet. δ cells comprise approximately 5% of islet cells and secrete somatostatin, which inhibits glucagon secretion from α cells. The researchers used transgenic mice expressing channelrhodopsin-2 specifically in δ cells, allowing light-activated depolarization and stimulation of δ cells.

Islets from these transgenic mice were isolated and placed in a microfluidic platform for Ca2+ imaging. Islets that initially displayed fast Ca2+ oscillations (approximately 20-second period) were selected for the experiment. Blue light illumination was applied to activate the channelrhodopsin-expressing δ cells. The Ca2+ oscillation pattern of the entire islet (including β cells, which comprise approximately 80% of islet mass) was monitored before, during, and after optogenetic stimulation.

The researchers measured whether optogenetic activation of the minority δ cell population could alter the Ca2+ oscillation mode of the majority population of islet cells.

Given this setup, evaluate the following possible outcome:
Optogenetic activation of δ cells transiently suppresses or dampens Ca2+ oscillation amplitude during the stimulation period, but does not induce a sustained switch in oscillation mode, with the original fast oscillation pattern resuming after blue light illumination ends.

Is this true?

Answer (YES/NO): NO